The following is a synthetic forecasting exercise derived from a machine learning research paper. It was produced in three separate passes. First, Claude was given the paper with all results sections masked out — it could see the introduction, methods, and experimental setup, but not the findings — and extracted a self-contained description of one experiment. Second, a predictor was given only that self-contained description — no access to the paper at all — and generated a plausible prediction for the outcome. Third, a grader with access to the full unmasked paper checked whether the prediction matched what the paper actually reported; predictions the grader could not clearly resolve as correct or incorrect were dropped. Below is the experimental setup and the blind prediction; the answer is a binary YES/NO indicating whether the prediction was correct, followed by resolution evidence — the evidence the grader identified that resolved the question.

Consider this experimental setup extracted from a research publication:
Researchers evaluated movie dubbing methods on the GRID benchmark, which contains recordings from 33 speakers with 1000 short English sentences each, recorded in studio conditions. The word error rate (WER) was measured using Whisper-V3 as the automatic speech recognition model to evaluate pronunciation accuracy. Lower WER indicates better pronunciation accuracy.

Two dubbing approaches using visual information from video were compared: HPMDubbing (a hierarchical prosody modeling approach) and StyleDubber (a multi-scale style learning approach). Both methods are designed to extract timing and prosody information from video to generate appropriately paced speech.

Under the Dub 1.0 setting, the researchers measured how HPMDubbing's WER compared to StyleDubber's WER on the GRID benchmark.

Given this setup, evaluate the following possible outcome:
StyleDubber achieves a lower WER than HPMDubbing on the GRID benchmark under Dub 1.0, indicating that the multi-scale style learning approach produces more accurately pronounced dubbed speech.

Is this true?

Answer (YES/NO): YES